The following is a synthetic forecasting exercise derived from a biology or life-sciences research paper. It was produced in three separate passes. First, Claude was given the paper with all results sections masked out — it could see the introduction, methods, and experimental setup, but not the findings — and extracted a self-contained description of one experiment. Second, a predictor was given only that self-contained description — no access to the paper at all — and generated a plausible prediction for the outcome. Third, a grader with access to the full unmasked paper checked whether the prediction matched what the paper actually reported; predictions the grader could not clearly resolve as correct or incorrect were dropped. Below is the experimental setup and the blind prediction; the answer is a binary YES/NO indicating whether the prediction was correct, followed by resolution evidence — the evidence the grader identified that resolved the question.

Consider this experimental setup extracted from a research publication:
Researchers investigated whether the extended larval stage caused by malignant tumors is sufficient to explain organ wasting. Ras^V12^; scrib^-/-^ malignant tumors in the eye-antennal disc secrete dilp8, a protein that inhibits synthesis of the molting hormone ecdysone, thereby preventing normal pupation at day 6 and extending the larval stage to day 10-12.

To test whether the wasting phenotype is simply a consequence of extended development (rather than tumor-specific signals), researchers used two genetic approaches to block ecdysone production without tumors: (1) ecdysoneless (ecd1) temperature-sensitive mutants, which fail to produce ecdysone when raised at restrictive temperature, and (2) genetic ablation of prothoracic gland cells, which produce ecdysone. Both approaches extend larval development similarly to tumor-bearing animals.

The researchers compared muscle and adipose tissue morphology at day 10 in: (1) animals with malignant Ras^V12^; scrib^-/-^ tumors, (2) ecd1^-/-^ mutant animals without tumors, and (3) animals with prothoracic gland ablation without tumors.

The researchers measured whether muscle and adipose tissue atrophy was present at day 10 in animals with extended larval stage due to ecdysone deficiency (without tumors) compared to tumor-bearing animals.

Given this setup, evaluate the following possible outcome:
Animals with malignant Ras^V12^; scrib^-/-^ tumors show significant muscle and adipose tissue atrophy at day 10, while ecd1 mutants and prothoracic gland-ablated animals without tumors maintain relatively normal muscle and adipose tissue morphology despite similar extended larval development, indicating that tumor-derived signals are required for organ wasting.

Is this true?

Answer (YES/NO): YES